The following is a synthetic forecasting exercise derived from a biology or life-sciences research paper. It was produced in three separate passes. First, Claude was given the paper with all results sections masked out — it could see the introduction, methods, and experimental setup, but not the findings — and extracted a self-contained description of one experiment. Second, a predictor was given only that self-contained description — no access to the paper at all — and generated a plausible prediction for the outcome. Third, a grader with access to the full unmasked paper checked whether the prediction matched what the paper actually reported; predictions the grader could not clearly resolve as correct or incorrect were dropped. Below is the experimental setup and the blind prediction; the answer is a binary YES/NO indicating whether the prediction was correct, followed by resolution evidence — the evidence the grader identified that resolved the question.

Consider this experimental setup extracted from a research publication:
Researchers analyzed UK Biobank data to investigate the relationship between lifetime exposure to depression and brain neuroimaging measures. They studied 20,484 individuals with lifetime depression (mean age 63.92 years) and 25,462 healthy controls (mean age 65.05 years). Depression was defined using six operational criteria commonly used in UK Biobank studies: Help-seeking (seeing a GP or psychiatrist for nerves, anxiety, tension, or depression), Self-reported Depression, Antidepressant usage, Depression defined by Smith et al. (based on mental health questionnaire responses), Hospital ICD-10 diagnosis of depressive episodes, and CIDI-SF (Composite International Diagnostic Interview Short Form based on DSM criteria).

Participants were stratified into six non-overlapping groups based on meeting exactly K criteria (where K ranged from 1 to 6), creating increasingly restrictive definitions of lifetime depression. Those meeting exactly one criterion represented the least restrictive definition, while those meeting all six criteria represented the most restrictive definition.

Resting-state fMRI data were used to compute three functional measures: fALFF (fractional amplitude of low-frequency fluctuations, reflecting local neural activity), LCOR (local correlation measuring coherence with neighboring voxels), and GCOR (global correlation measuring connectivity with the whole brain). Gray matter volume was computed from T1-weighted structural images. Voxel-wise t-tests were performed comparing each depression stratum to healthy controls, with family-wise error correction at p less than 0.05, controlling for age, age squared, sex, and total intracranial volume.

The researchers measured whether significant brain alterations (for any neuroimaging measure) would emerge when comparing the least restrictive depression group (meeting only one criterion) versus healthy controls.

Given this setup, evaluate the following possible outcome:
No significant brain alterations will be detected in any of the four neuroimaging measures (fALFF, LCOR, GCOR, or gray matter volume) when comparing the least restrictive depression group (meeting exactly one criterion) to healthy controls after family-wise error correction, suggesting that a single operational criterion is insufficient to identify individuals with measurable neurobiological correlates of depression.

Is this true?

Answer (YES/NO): NO